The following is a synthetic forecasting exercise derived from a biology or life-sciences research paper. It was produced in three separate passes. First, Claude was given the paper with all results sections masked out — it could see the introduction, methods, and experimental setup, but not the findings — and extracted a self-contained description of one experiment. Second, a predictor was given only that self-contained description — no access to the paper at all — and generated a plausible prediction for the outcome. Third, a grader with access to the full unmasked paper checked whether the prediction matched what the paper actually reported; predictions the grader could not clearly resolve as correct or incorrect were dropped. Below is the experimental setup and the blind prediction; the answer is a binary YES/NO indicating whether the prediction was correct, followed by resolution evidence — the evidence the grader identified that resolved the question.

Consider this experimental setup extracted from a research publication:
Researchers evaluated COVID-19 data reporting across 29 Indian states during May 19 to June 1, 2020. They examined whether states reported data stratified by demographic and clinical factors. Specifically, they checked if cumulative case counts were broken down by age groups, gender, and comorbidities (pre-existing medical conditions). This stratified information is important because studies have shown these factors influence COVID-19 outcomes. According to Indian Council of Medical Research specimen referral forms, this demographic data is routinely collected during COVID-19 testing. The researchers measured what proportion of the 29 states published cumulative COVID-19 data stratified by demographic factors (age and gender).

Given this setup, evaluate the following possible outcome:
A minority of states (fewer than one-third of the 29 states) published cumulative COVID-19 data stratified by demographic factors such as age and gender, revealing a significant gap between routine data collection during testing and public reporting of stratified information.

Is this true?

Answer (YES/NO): YES